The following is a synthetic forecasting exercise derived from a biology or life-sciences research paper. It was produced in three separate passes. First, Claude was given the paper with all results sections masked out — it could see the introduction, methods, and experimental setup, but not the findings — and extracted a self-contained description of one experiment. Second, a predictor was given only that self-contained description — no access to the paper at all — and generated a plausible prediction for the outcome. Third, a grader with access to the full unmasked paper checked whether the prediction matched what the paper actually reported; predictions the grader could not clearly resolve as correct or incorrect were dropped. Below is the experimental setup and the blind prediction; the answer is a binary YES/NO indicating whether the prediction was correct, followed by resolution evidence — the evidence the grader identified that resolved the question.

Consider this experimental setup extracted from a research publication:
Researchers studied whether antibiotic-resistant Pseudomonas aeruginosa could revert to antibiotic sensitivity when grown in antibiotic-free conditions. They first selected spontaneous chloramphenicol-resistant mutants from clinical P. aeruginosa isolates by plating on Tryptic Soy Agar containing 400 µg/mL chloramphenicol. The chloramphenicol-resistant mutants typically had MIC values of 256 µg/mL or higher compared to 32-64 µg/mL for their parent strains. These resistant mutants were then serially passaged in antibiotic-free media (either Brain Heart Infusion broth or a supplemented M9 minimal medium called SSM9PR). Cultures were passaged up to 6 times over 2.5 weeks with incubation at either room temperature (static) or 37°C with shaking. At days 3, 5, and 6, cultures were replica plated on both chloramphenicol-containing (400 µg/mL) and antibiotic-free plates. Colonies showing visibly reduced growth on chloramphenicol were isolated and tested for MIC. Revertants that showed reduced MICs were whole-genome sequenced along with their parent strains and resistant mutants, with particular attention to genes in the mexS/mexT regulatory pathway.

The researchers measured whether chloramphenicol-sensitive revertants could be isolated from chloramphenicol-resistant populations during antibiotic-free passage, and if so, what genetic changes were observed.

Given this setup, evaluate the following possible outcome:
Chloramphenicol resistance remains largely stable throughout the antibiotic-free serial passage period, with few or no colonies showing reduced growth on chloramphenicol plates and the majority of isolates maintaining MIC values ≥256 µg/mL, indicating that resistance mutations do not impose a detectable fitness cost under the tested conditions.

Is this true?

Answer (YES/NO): NO